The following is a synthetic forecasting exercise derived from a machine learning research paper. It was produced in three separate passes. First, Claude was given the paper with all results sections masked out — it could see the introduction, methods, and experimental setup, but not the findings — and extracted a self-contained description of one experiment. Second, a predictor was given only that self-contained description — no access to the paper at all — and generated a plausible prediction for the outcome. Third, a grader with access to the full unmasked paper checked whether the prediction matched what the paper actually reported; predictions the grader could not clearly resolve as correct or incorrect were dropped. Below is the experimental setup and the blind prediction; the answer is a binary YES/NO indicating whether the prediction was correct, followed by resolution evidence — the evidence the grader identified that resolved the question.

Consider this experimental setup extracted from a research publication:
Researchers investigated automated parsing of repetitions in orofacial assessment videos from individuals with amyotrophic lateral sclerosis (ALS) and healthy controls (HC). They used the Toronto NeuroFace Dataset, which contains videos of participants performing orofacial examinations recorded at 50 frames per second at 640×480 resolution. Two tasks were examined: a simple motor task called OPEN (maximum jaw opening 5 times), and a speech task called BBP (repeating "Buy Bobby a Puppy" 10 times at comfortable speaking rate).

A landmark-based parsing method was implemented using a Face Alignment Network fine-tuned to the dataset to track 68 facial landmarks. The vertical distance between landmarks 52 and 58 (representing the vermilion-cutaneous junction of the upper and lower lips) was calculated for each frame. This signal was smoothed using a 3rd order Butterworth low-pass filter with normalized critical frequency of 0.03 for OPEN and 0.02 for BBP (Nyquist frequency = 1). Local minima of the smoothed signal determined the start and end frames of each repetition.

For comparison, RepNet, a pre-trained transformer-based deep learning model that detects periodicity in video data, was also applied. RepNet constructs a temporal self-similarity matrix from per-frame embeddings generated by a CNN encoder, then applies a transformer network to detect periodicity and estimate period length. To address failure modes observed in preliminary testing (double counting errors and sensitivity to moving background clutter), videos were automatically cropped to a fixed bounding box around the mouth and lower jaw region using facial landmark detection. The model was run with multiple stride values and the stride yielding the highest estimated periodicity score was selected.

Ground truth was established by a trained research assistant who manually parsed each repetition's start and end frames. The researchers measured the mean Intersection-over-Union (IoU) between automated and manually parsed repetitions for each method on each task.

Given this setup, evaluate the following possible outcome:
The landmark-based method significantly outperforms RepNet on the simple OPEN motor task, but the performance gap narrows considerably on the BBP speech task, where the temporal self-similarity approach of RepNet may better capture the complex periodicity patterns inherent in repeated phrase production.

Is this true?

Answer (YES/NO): NO